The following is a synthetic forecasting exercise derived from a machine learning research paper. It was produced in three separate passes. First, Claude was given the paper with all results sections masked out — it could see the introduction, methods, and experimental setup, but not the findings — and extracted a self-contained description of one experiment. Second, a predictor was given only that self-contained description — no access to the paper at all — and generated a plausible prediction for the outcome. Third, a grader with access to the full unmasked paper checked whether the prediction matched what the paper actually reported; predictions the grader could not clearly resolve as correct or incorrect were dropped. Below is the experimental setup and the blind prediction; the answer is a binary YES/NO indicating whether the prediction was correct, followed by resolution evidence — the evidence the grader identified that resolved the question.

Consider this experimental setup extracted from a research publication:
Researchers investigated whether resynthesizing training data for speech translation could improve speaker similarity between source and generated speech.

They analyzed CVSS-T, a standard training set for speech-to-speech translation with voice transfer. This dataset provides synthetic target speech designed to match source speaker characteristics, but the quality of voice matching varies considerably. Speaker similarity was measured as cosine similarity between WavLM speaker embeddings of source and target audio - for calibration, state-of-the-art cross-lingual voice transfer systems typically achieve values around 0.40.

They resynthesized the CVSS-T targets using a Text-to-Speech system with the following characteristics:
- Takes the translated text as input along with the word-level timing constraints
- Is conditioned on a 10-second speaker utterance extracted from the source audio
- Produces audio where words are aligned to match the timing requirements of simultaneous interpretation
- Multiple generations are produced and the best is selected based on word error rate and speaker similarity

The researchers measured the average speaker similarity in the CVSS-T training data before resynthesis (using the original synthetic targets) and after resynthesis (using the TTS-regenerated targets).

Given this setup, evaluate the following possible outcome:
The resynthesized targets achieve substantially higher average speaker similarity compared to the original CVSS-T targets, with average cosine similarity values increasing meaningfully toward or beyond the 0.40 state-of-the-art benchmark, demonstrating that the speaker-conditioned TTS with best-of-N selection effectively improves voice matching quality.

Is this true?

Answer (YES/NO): YES